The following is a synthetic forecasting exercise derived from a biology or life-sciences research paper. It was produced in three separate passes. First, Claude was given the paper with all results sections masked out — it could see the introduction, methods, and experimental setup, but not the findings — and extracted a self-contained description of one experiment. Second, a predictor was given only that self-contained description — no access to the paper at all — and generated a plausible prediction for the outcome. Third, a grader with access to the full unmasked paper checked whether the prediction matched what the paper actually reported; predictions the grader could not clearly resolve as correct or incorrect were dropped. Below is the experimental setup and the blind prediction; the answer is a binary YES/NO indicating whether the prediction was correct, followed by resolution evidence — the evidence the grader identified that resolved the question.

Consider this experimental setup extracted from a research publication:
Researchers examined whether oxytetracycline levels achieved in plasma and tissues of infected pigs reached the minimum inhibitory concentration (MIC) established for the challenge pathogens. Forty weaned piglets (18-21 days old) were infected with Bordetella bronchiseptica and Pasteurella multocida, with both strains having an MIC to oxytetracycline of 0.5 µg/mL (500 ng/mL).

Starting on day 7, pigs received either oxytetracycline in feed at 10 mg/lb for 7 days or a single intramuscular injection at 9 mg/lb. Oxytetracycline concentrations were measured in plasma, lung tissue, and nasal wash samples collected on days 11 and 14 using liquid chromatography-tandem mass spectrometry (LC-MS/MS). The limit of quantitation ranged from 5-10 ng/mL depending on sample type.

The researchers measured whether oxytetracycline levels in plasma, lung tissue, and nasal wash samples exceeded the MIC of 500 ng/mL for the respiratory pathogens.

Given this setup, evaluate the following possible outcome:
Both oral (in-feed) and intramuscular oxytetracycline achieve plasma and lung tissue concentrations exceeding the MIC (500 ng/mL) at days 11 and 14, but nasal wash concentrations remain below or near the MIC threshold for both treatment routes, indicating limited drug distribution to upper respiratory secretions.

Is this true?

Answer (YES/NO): NO